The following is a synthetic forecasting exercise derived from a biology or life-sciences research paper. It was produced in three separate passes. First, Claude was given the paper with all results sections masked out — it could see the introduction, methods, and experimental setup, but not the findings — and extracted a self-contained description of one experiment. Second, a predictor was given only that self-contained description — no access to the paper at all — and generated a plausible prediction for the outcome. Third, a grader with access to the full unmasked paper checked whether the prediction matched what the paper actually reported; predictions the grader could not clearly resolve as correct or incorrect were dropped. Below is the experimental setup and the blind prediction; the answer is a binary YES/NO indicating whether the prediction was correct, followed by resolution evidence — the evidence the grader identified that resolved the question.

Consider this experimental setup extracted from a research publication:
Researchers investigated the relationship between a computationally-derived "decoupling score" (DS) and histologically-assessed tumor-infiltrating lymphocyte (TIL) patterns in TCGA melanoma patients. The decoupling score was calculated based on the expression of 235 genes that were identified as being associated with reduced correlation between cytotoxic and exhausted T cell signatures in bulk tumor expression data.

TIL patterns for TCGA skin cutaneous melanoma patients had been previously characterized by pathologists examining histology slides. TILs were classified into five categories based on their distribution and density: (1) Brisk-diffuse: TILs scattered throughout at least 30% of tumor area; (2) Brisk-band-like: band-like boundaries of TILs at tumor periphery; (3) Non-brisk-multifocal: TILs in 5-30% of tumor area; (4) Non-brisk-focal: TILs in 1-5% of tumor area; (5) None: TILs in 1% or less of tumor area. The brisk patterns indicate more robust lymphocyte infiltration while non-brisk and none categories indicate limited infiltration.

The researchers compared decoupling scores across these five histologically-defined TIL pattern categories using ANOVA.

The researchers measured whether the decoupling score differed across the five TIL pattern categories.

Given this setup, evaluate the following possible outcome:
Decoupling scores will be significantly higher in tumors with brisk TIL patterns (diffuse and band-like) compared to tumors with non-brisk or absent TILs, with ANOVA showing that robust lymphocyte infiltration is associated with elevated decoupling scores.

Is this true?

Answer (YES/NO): YES